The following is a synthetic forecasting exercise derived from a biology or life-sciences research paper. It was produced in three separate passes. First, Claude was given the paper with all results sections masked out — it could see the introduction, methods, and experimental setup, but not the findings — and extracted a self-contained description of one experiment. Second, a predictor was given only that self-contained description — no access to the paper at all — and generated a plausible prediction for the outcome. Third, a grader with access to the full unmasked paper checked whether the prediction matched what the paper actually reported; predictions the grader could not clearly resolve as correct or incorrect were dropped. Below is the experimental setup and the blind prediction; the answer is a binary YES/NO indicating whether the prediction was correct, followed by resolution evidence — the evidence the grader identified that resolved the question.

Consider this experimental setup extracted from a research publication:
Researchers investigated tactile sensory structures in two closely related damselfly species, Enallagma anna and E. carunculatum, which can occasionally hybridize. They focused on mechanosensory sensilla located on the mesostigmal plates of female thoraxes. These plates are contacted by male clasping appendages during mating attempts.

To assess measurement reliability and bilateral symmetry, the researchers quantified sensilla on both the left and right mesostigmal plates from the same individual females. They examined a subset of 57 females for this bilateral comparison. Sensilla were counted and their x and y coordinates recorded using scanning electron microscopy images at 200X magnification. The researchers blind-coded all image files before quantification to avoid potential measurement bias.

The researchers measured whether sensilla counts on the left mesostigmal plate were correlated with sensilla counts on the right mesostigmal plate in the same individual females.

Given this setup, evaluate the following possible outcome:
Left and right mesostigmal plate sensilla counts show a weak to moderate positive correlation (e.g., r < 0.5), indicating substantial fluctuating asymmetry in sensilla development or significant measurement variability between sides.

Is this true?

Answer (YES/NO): NO